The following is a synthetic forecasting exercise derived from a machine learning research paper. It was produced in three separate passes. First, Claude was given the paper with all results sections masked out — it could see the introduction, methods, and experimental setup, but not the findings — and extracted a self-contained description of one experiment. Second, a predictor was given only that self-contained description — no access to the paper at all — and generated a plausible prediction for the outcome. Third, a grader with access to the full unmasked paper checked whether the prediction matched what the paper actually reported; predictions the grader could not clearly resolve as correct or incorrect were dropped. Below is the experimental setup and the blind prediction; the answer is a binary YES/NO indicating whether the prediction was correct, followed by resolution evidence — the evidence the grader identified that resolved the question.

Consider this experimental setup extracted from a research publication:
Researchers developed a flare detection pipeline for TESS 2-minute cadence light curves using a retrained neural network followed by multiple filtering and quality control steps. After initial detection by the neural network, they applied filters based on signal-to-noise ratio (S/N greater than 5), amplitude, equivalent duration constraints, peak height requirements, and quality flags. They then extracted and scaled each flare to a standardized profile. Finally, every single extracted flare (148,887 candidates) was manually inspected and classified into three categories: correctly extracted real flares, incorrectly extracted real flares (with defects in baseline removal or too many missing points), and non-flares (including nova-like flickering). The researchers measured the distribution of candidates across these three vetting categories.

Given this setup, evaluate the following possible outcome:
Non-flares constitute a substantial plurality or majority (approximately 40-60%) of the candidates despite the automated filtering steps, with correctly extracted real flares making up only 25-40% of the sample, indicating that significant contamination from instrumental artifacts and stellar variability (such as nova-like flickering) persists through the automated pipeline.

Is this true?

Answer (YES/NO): NO